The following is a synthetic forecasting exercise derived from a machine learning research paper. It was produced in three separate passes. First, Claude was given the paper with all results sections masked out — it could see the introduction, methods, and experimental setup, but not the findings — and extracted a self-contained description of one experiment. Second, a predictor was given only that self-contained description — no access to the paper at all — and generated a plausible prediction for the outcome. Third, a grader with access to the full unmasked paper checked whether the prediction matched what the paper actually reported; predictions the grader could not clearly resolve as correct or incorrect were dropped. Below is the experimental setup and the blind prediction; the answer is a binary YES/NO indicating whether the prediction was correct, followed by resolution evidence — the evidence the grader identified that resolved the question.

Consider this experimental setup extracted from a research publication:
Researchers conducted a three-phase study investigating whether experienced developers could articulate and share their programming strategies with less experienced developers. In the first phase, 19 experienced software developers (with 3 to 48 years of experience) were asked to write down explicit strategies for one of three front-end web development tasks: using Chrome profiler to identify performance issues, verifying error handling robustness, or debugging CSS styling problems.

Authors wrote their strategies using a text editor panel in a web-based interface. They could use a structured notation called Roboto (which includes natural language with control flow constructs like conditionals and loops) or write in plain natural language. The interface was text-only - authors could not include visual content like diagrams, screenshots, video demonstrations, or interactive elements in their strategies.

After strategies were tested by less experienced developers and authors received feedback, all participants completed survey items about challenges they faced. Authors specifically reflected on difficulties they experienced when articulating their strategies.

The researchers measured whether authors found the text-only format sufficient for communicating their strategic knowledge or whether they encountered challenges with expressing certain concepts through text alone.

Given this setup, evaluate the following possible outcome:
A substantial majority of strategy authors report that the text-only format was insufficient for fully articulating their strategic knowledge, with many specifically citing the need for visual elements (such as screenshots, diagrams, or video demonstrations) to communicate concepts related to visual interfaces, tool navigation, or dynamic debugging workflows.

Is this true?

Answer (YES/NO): NO